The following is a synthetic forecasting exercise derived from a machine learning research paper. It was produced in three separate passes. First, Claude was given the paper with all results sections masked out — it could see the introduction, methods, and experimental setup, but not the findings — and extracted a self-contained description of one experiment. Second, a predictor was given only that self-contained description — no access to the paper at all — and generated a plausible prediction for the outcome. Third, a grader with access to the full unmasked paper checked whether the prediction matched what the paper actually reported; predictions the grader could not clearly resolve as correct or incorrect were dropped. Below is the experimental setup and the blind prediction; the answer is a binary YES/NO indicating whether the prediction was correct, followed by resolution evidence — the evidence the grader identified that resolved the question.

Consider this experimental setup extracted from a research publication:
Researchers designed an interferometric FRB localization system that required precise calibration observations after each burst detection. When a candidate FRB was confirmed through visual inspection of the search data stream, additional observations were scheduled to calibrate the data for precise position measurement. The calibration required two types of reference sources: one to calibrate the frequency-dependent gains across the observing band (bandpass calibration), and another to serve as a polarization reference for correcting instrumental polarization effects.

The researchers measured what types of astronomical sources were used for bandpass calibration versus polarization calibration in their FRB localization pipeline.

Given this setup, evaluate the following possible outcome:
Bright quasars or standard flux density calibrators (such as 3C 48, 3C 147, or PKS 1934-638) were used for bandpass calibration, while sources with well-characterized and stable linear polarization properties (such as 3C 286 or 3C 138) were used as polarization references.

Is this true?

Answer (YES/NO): NO